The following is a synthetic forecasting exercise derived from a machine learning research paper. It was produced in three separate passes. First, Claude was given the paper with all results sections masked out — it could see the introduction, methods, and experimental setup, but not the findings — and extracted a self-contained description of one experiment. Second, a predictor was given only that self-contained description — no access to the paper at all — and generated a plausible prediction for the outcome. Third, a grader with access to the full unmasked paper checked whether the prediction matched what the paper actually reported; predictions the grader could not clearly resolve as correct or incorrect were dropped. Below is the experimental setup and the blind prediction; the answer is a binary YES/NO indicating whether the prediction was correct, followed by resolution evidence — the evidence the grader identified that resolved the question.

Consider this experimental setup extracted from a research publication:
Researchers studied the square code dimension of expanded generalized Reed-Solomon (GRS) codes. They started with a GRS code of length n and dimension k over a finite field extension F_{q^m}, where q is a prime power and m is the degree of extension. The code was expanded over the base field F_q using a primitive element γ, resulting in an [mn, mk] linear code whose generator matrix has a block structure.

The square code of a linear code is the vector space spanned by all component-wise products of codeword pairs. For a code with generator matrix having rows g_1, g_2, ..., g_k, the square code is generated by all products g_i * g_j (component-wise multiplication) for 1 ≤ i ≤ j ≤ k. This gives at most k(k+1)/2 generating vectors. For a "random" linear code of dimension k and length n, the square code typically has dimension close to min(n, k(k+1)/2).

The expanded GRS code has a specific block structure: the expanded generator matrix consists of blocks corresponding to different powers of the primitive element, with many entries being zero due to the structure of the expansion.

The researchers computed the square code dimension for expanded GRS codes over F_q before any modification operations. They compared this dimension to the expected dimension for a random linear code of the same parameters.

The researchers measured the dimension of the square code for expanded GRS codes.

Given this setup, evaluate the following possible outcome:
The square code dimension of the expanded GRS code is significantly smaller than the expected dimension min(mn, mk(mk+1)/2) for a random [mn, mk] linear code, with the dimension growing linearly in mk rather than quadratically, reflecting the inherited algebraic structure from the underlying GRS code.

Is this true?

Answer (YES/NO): YES